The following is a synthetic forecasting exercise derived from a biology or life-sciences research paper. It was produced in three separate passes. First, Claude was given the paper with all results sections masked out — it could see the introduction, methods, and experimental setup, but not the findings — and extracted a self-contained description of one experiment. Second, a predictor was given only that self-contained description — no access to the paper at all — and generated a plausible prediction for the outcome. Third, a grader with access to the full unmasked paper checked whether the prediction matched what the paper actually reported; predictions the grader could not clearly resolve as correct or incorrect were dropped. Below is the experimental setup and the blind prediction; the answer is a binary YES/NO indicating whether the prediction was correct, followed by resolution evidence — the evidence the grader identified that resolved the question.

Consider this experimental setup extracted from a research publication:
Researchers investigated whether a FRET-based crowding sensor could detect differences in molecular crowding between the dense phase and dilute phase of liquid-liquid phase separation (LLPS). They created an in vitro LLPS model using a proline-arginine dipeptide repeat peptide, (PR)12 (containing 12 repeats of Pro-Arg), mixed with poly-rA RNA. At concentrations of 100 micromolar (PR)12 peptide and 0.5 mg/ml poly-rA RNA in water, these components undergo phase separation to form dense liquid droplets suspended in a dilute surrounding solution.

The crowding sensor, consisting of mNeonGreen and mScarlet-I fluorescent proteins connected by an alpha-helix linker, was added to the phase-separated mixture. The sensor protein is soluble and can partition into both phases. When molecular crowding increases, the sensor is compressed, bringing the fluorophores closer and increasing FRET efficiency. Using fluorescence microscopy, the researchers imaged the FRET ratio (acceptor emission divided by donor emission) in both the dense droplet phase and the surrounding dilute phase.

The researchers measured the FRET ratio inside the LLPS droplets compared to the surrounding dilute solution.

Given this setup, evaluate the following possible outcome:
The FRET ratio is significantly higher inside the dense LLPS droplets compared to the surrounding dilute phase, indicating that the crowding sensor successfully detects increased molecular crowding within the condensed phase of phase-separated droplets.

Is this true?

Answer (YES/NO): NO